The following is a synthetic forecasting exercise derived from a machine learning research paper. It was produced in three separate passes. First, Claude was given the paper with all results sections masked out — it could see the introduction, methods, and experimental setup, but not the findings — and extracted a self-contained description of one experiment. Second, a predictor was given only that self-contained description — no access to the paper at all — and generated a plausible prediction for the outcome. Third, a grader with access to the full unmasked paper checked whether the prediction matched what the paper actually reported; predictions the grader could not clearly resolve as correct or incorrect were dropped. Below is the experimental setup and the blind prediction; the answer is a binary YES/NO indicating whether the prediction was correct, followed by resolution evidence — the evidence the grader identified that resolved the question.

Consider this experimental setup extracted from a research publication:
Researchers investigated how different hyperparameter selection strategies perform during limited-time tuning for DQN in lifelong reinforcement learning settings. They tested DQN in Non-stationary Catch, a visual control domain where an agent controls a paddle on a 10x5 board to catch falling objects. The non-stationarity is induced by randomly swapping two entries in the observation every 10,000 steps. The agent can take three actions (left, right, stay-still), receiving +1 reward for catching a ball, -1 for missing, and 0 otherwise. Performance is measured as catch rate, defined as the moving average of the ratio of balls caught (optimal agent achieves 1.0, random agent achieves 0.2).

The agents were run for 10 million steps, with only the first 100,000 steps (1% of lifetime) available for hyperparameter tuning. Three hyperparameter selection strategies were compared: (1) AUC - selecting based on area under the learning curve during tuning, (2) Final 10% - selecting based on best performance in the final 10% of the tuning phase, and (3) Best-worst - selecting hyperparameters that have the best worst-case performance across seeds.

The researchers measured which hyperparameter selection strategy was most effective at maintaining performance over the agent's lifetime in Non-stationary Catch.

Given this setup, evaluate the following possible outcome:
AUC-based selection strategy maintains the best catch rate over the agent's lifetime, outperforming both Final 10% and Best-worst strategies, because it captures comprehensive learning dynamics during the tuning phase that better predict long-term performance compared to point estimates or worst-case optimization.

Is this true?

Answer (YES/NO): NO